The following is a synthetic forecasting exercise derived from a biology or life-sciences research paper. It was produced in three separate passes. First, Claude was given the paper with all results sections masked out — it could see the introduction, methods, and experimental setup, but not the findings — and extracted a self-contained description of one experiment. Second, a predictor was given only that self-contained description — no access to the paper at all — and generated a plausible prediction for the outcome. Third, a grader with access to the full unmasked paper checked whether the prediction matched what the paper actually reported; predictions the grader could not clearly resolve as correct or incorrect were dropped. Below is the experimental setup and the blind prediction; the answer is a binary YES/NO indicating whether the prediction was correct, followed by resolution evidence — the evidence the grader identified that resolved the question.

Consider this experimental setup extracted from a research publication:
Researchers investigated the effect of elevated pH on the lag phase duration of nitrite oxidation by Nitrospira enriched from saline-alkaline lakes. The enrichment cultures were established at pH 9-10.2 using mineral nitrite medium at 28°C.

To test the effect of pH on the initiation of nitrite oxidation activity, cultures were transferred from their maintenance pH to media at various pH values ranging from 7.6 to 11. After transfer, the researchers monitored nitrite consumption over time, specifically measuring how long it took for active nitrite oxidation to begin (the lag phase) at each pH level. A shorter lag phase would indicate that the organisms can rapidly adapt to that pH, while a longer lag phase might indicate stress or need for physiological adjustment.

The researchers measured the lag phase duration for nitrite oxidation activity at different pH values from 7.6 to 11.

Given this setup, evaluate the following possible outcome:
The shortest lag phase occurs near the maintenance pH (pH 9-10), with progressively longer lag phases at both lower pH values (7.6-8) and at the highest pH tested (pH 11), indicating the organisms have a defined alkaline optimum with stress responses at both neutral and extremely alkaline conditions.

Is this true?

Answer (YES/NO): NO